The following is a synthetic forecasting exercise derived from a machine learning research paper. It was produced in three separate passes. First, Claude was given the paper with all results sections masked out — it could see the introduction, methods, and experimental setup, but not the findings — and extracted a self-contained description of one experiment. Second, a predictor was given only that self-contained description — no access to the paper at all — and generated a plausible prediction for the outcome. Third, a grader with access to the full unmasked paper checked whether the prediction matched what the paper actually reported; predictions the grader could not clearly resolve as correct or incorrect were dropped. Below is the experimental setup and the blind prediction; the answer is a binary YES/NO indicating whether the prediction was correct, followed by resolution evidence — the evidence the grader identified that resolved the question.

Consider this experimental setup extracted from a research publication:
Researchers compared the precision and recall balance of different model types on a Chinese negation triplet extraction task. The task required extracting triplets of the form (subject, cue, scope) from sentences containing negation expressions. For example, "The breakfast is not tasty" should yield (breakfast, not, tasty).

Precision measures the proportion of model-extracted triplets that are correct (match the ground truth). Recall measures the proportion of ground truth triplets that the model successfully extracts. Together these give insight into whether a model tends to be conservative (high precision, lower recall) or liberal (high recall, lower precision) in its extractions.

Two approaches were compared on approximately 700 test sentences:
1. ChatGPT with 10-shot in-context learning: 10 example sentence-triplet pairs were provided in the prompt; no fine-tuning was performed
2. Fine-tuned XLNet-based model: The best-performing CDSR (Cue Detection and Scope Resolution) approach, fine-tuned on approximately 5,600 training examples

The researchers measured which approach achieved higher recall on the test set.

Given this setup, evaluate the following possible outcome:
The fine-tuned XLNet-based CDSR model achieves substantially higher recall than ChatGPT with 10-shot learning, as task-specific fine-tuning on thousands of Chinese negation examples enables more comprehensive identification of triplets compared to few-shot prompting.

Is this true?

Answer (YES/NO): YES